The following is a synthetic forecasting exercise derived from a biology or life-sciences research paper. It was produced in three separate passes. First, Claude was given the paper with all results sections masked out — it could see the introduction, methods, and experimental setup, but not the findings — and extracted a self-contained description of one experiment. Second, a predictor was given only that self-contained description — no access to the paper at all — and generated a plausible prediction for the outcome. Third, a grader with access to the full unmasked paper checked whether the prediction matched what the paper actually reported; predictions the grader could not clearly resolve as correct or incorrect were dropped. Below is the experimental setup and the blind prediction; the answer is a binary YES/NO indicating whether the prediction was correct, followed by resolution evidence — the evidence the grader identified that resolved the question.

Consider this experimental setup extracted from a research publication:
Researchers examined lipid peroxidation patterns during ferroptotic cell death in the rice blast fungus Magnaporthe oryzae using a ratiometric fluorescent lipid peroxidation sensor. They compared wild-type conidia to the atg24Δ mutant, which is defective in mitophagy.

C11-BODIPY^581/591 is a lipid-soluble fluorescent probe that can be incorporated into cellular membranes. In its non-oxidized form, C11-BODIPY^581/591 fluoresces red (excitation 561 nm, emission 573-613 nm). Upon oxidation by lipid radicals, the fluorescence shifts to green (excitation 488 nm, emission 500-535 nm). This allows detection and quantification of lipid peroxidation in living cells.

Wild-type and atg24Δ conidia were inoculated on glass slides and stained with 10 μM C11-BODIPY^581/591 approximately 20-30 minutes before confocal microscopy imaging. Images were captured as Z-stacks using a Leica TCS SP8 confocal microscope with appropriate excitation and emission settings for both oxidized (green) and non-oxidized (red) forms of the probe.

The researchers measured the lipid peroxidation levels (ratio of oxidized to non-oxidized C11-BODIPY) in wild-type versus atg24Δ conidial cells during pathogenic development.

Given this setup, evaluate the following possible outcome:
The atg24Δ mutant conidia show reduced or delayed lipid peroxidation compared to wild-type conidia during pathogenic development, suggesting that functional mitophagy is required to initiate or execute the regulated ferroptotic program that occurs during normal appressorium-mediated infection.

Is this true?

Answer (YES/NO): YES